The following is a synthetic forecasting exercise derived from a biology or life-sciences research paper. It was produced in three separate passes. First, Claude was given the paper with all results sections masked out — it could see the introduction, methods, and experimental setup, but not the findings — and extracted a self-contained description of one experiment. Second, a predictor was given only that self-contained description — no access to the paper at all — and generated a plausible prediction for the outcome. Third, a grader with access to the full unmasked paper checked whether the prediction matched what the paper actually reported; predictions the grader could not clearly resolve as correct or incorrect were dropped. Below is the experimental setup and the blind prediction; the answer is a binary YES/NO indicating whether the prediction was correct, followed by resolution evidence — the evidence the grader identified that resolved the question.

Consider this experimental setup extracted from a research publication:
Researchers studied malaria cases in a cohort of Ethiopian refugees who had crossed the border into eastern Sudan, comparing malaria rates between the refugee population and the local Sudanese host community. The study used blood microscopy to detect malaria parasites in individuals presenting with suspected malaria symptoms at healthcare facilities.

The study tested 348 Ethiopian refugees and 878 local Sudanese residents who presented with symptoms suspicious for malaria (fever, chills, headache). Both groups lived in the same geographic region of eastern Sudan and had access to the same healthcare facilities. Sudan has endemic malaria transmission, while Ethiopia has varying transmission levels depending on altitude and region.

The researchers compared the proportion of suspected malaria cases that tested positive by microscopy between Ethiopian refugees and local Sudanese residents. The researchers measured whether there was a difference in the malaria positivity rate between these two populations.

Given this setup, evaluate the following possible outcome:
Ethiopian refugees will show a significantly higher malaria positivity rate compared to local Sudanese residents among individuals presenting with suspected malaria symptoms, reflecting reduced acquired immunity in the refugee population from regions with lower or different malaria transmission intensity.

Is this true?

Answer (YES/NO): NO